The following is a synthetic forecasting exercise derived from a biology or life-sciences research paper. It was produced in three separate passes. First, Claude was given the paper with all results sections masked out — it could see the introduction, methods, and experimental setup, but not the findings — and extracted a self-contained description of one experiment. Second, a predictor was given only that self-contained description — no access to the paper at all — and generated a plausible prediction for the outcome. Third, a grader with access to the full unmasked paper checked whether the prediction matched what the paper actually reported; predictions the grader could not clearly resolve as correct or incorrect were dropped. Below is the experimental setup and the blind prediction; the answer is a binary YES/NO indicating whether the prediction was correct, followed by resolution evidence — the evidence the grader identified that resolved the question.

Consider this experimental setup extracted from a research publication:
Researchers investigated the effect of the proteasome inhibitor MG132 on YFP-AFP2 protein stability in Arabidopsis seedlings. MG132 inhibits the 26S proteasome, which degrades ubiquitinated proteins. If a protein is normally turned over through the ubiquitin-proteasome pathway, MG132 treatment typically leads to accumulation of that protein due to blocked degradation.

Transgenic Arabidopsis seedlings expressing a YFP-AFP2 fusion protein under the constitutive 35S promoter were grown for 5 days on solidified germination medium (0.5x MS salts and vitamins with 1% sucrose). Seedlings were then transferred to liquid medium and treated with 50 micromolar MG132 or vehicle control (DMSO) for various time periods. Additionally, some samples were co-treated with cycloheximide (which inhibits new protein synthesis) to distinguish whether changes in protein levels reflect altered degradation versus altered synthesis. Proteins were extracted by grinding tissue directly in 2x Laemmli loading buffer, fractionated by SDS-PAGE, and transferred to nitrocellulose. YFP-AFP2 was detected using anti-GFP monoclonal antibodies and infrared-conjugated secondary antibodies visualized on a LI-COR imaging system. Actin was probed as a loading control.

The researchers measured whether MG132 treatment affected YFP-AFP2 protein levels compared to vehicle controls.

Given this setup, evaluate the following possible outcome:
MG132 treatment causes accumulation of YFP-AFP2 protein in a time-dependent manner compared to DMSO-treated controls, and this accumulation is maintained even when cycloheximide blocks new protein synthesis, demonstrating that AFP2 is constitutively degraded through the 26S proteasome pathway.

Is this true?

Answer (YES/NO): NO